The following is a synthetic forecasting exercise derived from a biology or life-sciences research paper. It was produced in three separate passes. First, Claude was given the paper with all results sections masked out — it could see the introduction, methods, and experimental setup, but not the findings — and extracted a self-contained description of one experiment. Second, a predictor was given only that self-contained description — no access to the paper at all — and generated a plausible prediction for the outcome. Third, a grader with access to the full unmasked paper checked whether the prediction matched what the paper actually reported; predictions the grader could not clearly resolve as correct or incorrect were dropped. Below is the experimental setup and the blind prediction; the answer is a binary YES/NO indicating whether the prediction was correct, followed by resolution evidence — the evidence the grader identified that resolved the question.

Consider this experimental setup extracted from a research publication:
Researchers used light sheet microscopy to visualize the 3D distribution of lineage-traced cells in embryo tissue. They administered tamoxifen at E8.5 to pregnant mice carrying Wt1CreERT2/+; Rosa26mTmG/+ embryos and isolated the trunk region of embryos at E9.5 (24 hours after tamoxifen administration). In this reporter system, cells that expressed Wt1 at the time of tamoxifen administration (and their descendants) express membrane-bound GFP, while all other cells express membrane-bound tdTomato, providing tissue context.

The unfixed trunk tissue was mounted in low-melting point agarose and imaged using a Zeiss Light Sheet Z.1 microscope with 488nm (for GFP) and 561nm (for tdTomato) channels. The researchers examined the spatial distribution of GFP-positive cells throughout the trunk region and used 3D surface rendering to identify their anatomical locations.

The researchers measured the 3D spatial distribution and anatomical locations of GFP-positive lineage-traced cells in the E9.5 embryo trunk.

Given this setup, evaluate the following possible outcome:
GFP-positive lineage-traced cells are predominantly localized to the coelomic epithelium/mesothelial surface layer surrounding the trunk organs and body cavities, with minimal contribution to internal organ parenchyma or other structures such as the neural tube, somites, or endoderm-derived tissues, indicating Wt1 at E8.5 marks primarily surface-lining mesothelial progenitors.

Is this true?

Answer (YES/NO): NO